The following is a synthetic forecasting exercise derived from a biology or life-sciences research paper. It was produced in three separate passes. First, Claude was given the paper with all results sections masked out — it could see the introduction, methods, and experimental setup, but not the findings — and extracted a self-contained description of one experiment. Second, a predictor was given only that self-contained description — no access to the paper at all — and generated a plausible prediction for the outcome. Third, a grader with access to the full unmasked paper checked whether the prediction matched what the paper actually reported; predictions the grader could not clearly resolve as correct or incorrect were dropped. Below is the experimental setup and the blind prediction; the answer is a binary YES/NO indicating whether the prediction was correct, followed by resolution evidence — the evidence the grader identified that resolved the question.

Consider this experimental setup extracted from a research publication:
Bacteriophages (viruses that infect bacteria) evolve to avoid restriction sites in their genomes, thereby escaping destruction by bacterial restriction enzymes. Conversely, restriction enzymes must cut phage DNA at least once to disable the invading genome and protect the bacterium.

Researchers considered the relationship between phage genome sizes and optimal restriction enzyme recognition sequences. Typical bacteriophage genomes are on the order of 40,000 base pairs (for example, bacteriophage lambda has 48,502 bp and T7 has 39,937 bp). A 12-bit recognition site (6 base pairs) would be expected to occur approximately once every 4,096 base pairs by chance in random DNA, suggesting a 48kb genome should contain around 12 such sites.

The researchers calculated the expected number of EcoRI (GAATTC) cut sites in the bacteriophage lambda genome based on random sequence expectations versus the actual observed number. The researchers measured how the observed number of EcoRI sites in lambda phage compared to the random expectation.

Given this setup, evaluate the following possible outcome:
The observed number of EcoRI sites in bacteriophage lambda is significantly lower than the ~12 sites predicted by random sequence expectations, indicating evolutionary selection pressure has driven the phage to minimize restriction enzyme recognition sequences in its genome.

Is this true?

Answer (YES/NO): YES